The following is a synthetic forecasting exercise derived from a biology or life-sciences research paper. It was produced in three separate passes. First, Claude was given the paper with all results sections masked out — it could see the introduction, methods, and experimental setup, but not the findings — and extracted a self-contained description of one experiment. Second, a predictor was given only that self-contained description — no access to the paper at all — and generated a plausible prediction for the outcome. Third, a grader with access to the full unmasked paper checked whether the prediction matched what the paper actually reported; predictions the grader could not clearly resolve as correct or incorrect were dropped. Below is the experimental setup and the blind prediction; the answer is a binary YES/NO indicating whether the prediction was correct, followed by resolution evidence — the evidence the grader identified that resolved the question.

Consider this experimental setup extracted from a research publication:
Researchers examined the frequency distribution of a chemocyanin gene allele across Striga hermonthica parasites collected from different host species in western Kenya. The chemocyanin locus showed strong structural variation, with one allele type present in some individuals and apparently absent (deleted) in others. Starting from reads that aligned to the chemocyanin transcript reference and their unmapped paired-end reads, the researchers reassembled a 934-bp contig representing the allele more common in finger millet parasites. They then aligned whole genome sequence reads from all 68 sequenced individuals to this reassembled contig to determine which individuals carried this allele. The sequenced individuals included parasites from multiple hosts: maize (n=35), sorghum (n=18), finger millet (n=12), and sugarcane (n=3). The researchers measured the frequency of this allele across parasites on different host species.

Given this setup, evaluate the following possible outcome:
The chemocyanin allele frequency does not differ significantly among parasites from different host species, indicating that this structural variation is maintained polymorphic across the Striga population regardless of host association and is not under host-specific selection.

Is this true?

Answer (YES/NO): NO